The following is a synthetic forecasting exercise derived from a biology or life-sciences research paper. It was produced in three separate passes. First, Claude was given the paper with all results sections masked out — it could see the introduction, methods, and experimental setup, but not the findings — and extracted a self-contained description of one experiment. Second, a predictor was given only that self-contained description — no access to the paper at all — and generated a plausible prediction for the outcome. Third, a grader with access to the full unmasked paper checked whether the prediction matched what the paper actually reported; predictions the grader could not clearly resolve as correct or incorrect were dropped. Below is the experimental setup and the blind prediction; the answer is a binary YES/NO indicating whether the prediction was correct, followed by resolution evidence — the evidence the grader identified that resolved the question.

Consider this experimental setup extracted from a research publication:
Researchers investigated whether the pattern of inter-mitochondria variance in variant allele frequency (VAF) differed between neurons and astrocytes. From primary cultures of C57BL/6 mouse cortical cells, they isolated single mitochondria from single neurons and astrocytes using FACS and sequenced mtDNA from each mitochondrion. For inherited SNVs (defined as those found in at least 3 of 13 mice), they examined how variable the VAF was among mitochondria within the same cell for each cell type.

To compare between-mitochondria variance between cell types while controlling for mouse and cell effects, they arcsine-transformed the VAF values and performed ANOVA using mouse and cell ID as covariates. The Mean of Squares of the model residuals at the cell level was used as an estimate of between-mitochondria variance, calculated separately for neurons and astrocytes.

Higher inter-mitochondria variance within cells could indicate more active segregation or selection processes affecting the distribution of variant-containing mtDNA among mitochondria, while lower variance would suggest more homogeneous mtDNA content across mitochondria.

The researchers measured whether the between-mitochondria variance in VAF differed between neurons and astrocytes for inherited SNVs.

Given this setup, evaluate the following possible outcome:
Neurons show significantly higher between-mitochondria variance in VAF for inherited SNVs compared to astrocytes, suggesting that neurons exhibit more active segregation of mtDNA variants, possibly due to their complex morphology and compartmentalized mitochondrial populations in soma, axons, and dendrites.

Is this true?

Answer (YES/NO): NO